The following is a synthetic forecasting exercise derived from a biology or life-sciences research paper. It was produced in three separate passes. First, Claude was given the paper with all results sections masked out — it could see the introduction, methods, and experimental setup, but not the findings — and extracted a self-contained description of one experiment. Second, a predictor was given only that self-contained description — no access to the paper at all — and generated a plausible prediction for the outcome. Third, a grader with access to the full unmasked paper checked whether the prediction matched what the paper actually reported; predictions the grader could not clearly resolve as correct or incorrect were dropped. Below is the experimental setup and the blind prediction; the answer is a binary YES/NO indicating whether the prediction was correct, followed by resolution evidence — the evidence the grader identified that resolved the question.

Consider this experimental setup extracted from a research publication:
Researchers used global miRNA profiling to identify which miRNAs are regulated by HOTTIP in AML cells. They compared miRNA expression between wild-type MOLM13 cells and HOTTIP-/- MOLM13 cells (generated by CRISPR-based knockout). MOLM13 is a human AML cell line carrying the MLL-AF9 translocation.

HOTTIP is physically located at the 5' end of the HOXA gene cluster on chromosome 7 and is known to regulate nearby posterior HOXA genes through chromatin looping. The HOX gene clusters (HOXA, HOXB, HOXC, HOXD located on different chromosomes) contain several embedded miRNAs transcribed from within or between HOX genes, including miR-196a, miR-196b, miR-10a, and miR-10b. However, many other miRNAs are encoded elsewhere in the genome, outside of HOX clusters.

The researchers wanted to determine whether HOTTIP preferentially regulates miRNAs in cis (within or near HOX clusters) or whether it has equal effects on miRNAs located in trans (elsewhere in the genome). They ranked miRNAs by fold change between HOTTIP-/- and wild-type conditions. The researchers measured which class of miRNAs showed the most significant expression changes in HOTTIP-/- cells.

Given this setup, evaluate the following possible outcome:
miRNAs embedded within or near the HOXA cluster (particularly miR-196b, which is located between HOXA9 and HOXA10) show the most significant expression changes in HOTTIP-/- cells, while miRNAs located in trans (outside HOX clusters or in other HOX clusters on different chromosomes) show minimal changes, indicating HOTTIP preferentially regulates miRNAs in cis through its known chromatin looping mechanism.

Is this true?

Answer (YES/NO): NO